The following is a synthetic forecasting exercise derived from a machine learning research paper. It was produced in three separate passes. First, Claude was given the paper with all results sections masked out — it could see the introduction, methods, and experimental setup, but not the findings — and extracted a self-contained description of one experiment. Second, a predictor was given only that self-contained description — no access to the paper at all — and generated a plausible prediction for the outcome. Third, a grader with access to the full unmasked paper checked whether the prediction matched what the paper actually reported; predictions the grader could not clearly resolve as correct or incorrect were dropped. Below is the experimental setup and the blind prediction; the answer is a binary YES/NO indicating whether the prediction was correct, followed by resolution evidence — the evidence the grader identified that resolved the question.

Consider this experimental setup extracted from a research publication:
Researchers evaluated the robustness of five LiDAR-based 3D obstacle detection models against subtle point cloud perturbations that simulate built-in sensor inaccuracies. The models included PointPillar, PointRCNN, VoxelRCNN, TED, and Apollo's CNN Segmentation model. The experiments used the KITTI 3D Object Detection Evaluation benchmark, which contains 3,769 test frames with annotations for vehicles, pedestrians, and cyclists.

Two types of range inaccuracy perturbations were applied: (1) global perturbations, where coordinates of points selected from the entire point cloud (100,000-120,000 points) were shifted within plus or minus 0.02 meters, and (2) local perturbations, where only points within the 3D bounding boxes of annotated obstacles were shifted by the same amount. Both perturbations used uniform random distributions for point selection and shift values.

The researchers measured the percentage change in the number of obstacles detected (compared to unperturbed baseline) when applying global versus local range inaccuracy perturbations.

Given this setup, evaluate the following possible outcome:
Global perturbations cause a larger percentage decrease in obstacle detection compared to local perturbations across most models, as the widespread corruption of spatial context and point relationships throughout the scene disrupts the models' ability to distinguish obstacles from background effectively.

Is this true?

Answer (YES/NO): YES